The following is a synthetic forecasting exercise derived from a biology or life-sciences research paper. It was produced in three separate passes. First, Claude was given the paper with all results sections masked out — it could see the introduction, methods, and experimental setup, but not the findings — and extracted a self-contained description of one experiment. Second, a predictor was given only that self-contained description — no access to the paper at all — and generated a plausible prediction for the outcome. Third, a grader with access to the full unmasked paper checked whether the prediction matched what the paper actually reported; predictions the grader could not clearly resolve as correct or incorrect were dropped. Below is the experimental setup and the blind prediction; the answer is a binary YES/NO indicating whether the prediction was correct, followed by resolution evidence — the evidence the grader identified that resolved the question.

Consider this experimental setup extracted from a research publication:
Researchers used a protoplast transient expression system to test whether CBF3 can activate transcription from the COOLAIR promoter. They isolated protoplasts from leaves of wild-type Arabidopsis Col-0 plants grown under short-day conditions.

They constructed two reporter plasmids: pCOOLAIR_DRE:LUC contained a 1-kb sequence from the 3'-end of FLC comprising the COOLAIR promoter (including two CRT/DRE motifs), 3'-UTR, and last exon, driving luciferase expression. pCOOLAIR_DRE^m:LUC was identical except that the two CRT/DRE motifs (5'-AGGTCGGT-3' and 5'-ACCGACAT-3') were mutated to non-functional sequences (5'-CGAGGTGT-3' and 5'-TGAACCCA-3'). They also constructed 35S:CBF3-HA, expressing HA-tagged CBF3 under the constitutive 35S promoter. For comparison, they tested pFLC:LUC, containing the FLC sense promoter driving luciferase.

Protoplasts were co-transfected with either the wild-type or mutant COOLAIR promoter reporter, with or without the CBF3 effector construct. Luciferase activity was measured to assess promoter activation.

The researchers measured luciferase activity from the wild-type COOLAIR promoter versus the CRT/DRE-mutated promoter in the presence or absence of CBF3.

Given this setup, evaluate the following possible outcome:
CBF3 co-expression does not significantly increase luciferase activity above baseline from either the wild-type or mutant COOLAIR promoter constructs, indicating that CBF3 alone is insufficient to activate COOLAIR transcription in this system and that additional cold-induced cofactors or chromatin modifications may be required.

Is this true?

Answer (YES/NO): NO